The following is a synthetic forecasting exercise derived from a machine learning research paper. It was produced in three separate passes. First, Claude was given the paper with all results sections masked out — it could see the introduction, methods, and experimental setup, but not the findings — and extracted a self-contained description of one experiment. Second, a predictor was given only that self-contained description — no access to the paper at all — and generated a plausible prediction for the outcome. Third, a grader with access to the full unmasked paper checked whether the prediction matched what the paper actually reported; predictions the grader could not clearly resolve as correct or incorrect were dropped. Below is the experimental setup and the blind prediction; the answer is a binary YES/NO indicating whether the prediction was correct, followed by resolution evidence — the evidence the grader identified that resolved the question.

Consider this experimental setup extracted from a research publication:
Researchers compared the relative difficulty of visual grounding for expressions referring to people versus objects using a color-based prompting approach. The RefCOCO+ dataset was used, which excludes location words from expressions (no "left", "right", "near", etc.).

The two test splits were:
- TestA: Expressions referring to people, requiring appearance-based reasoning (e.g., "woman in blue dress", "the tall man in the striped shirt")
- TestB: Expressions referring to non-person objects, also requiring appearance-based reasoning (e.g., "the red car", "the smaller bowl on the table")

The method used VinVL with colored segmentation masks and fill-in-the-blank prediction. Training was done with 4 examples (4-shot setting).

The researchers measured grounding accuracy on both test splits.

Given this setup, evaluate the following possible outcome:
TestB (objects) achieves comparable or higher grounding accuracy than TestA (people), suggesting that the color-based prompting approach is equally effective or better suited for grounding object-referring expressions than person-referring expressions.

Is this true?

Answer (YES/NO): NO